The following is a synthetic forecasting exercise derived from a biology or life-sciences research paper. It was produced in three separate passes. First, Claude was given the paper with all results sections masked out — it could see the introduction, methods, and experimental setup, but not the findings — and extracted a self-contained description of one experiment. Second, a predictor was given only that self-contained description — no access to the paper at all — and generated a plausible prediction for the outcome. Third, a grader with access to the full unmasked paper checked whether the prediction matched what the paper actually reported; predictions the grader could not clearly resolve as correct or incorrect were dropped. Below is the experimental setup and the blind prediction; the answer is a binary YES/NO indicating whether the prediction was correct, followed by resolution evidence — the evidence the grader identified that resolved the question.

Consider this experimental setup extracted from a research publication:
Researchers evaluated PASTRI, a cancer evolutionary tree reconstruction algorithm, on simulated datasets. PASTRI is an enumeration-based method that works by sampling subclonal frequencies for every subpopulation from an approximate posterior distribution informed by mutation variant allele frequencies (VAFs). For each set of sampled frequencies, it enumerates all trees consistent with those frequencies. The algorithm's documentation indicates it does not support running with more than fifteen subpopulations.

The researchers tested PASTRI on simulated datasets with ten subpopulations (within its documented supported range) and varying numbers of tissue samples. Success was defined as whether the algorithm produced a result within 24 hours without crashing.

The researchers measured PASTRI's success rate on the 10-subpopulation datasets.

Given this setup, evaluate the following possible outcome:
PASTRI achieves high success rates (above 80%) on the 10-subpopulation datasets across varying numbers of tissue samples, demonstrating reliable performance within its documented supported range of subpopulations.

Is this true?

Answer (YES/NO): NO